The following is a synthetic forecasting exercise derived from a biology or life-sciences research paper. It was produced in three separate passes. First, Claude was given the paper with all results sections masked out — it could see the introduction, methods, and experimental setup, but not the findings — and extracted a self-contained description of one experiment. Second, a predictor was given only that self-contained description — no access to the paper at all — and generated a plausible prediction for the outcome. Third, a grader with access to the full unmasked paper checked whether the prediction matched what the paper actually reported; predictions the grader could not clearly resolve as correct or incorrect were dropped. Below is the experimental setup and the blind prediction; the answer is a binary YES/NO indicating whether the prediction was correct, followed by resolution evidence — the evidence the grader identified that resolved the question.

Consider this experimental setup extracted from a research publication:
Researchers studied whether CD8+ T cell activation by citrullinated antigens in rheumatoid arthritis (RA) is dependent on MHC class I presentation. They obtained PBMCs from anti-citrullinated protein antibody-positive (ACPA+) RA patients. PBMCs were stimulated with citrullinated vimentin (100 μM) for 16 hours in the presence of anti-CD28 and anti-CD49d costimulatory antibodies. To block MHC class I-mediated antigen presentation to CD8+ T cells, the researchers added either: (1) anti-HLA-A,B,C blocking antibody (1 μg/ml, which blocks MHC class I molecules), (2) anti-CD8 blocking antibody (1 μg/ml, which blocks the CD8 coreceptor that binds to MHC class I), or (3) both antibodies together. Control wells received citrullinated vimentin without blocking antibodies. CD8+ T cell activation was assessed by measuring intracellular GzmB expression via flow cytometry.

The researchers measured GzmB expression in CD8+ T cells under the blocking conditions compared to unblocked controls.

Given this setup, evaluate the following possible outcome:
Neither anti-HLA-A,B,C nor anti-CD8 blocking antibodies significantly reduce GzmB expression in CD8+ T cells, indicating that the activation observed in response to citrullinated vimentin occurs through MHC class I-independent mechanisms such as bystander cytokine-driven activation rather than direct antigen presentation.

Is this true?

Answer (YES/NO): NO